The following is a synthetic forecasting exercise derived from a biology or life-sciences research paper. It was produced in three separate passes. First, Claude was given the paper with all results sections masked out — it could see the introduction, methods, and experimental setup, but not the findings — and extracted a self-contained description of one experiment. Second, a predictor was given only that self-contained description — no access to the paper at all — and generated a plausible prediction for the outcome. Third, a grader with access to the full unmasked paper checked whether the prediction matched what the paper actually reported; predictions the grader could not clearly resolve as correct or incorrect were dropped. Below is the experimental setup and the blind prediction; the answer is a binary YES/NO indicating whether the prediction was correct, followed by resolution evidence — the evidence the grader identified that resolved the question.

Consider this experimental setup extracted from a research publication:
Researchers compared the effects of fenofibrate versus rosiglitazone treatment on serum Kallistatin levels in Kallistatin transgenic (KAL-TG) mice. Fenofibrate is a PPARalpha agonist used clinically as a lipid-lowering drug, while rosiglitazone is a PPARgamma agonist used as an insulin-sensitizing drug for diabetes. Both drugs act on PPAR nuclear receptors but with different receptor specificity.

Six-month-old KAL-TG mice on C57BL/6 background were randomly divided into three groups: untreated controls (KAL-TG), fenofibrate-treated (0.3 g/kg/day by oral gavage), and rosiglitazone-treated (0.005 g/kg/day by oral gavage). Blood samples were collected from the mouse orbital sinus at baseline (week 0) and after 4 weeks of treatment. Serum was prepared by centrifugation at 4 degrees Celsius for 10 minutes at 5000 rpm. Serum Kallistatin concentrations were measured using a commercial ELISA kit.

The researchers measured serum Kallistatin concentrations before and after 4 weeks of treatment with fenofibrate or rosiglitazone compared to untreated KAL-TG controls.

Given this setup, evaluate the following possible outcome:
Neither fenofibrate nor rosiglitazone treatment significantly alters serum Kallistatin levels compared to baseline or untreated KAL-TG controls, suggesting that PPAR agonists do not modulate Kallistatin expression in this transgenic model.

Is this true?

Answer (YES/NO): NO